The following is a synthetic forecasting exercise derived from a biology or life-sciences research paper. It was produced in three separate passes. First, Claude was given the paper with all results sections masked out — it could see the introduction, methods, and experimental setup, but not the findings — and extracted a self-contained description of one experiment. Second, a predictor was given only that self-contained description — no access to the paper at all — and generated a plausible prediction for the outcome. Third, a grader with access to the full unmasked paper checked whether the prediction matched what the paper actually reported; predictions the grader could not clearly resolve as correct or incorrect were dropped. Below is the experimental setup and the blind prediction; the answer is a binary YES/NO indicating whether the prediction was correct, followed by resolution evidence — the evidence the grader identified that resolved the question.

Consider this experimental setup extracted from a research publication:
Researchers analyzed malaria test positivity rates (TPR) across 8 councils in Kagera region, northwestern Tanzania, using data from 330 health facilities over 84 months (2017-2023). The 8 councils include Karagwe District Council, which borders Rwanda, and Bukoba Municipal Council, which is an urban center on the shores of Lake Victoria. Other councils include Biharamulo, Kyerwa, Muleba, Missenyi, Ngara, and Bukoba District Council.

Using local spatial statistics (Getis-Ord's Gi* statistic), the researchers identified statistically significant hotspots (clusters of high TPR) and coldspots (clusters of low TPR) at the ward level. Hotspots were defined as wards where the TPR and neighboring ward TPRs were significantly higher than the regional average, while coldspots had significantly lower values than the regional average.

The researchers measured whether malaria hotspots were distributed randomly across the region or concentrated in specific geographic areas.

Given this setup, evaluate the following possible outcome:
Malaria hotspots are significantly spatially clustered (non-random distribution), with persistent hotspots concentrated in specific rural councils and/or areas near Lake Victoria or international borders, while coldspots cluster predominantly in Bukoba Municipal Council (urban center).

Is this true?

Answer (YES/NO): NO